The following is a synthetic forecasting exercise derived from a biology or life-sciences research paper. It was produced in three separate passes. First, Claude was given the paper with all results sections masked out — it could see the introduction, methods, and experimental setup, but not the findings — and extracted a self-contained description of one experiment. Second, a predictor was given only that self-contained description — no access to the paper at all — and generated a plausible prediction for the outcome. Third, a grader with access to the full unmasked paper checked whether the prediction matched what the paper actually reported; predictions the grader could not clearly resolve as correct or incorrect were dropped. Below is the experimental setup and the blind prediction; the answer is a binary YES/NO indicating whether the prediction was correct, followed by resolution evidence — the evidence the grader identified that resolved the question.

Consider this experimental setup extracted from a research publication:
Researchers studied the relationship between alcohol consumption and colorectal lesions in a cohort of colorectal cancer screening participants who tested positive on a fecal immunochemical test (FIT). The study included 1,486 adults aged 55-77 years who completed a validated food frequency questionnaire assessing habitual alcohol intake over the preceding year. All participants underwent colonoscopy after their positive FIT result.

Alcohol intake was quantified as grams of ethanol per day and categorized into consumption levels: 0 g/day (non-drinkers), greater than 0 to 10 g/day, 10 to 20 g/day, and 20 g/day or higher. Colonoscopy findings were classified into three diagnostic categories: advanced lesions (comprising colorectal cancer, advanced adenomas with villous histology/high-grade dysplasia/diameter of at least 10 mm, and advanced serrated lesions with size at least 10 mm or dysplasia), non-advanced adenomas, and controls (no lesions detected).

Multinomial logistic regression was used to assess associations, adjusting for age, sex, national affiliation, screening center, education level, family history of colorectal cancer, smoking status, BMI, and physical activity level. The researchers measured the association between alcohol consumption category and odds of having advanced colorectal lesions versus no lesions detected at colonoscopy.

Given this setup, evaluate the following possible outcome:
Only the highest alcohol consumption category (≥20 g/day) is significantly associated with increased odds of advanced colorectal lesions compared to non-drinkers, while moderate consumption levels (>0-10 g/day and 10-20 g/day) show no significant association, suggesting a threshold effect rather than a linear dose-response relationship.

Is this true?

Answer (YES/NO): NO